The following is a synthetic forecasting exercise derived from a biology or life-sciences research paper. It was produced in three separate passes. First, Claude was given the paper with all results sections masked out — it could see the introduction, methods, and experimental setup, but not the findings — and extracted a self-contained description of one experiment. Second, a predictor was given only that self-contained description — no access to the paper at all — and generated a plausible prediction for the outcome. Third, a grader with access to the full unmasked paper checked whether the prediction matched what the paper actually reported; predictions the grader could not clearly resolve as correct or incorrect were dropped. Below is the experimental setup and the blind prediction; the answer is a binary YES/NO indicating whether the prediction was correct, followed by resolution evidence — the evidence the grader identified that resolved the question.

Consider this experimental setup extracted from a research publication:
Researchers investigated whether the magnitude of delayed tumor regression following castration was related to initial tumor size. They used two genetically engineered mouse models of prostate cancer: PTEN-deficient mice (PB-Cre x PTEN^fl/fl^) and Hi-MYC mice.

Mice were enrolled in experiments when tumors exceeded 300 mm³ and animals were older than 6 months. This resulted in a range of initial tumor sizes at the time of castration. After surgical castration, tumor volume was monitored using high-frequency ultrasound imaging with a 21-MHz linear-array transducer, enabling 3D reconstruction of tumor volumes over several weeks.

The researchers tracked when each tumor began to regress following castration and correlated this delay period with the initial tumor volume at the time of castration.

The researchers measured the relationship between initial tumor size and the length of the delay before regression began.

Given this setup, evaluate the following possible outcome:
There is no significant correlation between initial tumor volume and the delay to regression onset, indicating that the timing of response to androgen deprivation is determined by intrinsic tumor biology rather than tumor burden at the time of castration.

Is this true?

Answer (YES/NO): NO